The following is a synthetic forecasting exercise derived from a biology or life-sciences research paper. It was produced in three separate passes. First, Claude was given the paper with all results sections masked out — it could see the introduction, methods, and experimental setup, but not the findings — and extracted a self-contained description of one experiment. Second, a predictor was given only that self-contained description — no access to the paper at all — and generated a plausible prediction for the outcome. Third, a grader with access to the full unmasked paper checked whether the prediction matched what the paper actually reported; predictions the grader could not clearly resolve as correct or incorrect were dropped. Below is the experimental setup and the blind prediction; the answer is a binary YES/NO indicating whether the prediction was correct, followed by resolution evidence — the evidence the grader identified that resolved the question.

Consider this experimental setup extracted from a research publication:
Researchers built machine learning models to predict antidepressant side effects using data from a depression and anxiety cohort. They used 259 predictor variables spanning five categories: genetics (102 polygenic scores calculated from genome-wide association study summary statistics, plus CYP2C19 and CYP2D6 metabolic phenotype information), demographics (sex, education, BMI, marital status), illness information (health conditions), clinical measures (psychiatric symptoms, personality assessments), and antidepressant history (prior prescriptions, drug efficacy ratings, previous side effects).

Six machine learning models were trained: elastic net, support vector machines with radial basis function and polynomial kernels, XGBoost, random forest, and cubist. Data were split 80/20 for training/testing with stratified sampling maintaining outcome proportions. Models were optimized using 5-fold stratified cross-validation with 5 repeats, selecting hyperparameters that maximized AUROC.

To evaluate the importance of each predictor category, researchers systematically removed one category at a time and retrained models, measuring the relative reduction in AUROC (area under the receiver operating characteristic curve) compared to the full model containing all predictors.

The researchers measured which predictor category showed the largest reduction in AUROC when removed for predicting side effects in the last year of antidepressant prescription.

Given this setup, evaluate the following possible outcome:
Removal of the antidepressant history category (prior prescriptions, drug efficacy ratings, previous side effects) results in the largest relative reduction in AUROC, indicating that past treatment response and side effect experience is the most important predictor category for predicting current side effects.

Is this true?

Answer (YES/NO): YES